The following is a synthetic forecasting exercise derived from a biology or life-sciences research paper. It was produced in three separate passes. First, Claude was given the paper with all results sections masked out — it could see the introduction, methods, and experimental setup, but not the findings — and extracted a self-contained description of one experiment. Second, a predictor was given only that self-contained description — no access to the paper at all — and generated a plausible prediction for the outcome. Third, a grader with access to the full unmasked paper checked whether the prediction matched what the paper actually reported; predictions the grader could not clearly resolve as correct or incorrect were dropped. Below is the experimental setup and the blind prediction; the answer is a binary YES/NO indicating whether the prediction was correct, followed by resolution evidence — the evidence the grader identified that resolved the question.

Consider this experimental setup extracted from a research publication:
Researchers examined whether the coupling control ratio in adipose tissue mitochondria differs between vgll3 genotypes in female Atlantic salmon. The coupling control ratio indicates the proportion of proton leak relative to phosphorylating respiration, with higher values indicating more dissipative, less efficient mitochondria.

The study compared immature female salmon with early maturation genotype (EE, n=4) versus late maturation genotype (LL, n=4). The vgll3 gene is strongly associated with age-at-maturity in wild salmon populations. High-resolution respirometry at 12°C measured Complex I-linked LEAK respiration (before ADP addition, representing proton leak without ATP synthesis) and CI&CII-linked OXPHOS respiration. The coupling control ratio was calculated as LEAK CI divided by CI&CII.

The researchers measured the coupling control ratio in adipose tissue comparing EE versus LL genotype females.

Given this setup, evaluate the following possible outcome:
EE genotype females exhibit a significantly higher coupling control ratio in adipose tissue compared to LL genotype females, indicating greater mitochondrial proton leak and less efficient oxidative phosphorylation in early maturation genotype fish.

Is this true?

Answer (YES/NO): NO